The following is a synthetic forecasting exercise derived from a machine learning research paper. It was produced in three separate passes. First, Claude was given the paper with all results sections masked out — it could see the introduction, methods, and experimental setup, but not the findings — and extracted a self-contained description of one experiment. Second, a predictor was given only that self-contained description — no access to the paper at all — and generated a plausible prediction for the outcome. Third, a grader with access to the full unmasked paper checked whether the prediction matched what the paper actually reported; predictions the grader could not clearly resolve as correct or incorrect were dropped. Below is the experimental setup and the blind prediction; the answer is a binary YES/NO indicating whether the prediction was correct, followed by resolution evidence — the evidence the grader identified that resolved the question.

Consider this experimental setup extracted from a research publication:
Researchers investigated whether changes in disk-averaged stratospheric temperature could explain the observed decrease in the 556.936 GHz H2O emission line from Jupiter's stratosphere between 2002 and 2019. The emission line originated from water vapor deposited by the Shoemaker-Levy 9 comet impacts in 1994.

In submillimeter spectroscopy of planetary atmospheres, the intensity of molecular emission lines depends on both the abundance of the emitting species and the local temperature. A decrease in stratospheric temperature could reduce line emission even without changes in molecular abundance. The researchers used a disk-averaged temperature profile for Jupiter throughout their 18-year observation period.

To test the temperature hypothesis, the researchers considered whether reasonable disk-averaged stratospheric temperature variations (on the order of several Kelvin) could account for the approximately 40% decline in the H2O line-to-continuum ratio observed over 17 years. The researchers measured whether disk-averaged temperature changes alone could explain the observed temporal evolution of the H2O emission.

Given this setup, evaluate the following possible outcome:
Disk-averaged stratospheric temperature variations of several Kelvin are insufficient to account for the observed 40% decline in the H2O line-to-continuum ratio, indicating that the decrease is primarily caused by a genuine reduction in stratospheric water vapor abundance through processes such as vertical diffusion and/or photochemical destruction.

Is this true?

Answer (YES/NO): YES